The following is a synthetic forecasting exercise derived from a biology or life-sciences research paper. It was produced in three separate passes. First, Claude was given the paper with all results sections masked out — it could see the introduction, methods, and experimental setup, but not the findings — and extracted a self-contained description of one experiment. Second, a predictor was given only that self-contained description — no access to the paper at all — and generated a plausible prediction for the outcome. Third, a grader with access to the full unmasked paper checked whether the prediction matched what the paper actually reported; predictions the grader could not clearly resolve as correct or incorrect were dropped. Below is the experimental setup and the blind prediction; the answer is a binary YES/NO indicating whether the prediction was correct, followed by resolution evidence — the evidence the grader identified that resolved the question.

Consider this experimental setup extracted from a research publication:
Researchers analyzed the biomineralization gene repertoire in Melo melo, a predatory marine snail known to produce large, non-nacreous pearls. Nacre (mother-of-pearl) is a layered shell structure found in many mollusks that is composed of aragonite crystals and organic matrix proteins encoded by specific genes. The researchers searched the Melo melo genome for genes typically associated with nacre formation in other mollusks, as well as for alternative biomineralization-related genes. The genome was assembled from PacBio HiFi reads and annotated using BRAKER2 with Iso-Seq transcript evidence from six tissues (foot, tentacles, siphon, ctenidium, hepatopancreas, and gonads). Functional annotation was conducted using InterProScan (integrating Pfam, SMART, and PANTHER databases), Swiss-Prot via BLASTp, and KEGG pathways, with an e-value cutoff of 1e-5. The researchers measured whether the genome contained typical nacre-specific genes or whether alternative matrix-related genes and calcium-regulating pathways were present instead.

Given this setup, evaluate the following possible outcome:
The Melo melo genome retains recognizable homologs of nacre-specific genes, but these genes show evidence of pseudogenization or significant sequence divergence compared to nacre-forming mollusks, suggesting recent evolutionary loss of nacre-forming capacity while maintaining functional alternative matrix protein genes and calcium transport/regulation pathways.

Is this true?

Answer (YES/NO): NO